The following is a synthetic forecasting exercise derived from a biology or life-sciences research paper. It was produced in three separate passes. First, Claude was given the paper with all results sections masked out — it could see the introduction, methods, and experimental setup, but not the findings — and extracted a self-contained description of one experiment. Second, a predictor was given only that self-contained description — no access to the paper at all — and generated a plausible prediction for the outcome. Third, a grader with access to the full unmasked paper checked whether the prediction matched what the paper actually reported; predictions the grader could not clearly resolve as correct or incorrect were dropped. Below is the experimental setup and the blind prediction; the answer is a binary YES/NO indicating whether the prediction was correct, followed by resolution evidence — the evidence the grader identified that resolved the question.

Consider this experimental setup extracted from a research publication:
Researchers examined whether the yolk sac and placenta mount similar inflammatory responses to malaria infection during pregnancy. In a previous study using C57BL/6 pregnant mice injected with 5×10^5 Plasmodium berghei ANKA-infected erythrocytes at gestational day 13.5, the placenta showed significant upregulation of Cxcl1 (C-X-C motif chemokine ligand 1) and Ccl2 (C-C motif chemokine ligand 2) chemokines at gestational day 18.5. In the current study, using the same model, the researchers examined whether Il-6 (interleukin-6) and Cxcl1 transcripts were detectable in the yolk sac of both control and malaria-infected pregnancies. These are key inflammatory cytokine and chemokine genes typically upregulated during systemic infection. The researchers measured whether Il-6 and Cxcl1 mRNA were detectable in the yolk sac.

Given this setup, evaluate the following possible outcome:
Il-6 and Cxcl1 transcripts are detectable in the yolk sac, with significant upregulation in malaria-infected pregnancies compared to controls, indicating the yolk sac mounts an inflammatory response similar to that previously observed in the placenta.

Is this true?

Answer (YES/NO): NO